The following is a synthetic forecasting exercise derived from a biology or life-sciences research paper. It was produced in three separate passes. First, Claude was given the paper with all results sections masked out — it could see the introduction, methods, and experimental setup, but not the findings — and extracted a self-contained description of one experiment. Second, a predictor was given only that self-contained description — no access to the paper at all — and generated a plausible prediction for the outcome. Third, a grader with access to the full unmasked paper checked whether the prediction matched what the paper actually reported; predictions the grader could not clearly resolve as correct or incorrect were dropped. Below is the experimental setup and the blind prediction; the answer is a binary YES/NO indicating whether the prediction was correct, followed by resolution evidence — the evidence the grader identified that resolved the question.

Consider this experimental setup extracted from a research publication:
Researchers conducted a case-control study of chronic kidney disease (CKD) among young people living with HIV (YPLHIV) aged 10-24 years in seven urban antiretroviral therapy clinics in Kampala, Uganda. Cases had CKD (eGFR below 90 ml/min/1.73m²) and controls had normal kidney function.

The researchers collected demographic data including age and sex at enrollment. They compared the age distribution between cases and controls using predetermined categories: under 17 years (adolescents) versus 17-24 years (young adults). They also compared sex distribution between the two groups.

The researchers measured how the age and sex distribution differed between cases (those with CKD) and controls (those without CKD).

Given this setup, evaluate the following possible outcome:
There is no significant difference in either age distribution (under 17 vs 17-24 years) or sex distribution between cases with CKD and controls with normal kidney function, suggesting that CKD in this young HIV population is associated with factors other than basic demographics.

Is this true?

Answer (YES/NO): NO